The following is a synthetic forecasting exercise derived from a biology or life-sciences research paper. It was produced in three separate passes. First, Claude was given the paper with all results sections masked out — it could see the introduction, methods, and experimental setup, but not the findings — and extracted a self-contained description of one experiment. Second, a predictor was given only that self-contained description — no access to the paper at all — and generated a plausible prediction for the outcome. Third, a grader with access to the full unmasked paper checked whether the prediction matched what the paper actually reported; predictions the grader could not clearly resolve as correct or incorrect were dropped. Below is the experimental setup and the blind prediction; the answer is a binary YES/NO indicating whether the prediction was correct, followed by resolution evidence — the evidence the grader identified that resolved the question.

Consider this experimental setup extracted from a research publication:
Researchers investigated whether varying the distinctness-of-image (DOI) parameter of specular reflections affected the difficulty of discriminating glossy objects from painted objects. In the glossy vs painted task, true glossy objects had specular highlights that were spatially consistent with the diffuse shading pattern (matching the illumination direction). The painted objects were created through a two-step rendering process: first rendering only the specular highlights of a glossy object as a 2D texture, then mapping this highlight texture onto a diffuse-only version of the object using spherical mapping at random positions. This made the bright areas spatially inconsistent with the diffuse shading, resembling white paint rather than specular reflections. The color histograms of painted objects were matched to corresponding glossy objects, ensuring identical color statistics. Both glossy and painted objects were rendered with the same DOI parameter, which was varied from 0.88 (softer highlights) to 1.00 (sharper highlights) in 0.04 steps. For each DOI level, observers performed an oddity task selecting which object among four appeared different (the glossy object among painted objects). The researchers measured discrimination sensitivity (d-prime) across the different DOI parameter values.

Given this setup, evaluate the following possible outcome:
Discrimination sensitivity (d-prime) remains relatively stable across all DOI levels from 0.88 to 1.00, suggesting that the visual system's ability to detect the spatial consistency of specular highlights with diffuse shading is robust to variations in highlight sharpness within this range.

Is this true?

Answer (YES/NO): YES